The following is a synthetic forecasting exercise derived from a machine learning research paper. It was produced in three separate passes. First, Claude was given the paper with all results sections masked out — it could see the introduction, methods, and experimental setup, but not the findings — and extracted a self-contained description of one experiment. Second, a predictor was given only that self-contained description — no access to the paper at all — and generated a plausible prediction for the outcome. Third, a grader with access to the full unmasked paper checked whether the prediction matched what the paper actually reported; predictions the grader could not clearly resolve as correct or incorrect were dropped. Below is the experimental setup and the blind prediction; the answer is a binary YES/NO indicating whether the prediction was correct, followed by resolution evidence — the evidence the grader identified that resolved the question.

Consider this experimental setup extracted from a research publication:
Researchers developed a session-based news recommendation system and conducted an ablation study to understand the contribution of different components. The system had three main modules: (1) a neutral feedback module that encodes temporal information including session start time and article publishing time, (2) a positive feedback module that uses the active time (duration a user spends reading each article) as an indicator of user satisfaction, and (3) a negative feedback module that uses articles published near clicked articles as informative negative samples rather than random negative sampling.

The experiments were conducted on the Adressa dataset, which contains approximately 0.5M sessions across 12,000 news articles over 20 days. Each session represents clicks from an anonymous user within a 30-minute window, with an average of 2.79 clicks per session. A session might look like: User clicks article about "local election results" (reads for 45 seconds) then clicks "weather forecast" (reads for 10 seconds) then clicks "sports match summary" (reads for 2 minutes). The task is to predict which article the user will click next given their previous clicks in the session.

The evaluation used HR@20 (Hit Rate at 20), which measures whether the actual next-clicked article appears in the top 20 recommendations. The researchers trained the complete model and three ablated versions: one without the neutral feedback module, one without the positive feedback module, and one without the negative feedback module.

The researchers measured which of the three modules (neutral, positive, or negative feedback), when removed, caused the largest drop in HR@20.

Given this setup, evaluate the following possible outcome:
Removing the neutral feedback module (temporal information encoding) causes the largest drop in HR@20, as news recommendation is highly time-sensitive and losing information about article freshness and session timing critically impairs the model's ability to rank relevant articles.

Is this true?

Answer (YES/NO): YES